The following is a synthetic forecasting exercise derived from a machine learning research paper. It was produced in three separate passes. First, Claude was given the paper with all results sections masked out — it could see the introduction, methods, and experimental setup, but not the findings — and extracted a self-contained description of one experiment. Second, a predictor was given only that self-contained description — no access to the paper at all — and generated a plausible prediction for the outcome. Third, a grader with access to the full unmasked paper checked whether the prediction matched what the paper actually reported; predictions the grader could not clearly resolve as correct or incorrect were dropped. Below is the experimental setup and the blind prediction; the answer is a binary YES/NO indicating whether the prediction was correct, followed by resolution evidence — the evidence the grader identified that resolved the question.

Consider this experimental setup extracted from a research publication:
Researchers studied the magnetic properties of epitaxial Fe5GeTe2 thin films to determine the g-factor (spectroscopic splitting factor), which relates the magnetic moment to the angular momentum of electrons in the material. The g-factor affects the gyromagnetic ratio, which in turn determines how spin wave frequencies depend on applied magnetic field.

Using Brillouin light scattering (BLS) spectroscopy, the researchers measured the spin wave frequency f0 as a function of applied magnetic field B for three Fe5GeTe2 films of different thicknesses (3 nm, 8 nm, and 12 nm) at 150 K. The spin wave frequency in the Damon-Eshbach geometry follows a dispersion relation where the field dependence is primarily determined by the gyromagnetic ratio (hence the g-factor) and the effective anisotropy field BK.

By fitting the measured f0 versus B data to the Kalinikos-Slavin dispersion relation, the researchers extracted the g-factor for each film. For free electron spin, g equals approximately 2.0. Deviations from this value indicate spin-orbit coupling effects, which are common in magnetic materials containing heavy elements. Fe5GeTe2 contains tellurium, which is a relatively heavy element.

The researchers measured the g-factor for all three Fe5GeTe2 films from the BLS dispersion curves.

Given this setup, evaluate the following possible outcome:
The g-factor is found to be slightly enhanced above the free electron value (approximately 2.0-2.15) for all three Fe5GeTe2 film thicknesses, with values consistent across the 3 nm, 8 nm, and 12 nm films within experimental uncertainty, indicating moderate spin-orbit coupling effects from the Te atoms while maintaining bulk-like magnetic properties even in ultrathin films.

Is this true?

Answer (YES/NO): NO